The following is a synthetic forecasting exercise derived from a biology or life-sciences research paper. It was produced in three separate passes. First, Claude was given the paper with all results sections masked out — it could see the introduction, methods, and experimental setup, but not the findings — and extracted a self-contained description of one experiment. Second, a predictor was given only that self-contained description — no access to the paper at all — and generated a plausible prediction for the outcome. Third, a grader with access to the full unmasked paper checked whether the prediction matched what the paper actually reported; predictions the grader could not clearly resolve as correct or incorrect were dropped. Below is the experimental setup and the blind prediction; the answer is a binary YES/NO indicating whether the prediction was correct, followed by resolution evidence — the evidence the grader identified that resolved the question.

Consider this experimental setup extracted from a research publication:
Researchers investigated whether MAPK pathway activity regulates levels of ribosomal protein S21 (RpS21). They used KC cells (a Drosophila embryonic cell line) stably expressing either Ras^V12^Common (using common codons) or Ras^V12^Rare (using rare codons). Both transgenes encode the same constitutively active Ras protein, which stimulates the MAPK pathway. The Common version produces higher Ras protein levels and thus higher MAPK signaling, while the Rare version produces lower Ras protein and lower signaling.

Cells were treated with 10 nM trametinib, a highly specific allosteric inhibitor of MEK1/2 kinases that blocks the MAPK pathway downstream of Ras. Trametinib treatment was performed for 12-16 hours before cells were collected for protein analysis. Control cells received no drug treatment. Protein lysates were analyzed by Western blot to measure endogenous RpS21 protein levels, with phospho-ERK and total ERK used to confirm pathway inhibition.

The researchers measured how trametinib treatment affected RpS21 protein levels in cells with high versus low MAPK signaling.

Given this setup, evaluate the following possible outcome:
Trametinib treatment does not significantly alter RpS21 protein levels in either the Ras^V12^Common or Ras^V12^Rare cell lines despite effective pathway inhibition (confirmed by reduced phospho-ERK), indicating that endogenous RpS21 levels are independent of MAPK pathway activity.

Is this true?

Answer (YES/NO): NO